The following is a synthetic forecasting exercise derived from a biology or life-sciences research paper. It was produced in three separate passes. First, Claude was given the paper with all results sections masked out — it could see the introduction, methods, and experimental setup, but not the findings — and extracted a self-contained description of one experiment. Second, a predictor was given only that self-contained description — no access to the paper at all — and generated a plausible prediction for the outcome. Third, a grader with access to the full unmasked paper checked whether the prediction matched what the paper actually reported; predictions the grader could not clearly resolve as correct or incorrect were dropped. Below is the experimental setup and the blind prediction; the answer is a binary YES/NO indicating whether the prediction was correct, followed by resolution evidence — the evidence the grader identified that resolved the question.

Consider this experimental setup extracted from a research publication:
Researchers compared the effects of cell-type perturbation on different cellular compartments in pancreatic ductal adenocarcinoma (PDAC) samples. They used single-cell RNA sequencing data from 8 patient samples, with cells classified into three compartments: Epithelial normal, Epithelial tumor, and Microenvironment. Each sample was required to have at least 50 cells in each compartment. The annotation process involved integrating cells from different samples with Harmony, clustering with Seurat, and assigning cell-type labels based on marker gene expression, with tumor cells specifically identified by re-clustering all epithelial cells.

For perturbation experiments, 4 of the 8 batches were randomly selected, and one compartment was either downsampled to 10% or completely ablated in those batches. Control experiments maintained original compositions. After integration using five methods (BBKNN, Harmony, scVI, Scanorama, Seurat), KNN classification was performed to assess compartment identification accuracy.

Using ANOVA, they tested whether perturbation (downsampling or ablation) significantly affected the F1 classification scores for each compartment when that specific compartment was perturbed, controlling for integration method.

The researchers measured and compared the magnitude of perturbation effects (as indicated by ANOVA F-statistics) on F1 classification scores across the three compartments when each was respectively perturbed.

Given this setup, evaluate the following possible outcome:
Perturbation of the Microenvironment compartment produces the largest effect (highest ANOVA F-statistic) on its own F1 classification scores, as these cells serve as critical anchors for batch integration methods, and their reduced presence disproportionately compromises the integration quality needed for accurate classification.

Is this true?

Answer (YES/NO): NO